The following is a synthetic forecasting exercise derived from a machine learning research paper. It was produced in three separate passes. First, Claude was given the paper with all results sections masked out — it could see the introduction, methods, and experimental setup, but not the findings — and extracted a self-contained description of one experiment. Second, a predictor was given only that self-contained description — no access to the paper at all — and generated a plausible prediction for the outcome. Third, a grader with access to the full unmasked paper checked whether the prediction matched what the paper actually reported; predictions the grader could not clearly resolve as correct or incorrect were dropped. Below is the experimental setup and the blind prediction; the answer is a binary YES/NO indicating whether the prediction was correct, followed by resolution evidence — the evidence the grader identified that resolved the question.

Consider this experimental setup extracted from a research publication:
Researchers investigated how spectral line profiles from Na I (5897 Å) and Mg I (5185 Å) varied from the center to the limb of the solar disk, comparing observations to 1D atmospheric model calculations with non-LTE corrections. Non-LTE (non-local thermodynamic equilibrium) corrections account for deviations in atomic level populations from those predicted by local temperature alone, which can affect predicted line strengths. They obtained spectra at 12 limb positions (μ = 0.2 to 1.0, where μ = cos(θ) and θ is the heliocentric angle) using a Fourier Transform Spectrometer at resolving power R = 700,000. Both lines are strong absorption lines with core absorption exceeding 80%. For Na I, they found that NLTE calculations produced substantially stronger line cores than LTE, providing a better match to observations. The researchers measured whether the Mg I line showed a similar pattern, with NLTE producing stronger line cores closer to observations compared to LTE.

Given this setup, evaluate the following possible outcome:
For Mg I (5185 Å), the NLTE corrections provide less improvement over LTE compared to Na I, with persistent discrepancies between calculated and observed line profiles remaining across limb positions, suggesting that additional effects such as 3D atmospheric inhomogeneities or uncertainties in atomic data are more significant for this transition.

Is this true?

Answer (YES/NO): NO